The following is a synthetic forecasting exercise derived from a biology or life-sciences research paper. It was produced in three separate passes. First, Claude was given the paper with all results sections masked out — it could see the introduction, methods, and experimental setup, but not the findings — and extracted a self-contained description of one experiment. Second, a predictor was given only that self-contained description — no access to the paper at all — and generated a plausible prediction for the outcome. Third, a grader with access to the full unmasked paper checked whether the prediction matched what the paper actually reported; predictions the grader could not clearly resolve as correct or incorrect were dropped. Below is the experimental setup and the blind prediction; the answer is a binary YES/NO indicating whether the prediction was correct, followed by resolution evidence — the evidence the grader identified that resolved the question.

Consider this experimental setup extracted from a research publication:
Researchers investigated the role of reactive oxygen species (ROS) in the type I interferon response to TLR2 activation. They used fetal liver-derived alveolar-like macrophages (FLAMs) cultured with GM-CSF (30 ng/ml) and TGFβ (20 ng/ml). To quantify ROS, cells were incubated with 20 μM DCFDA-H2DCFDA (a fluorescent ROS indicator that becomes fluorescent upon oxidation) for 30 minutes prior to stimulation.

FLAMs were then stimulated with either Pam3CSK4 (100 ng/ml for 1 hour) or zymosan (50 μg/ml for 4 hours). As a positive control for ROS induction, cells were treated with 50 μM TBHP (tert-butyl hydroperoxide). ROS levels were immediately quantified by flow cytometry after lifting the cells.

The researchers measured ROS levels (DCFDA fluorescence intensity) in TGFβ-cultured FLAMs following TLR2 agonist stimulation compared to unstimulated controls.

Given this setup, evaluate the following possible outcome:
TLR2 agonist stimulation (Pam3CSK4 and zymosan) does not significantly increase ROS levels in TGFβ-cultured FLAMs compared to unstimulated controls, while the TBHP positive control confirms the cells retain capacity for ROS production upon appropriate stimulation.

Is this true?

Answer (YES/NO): NO